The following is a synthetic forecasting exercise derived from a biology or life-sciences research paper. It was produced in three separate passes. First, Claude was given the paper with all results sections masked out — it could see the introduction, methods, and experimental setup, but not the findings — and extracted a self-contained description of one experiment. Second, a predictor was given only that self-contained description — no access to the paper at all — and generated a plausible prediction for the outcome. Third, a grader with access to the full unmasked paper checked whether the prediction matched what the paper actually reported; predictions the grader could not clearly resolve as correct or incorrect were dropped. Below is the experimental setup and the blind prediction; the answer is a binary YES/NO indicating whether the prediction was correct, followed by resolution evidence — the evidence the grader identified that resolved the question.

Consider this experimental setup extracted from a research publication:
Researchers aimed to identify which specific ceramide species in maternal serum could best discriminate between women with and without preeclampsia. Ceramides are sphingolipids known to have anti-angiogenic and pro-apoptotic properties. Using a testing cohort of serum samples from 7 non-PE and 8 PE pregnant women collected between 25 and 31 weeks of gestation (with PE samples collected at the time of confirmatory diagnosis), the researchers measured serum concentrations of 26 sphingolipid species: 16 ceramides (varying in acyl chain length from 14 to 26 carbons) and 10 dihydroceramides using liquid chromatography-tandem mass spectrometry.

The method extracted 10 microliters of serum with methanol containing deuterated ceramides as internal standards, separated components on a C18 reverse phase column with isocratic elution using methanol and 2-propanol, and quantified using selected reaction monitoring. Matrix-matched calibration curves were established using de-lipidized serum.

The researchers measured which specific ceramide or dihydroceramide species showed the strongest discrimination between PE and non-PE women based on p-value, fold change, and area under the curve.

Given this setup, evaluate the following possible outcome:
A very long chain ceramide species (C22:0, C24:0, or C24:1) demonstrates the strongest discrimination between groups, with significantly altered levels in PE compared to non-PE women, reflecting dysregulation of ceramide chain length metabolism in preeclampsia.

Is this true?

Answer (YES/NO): NO